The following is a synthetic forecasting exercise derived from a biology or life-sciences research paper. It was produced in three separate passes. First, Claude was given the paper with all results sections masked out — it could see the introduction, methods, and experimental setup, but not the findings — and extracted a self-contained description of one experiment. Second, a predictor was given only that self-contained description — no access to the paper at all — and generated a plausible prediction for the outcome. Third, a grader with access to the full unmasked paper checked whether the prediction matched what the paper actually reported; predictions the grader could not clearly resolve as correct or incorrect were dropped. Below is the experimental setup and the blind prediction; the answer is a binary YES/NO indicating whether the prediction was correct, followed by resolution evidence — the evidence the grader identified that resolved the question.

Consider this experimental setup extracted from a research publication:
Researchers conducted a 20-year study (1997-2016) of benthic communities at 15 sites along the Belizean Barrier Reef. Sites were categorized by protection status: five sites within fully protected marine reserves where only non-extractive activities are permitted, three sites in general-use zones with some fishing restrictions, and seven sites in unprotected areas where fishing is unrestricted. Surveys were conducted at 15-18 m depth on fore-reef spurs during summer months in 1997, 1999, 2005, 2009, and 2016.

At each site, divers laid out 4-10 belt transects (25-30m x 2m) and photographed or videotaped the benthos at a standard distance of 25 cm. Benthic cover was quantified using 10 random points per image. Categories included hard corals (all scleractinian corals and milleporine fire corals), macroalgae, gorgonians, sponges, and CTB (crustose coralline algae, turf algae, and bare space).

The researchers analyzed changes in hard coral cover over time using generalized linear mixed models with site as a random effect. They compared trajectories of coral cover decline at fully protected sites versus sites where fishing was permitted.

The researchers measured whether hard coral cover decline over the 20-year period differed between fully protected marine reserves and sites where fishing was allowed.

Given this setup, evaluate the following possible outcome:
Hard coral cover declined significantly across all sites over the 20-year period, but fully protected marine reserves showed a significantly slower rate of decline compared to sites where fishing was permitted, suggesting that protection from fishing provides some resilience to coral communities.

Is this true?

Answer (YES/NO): NO